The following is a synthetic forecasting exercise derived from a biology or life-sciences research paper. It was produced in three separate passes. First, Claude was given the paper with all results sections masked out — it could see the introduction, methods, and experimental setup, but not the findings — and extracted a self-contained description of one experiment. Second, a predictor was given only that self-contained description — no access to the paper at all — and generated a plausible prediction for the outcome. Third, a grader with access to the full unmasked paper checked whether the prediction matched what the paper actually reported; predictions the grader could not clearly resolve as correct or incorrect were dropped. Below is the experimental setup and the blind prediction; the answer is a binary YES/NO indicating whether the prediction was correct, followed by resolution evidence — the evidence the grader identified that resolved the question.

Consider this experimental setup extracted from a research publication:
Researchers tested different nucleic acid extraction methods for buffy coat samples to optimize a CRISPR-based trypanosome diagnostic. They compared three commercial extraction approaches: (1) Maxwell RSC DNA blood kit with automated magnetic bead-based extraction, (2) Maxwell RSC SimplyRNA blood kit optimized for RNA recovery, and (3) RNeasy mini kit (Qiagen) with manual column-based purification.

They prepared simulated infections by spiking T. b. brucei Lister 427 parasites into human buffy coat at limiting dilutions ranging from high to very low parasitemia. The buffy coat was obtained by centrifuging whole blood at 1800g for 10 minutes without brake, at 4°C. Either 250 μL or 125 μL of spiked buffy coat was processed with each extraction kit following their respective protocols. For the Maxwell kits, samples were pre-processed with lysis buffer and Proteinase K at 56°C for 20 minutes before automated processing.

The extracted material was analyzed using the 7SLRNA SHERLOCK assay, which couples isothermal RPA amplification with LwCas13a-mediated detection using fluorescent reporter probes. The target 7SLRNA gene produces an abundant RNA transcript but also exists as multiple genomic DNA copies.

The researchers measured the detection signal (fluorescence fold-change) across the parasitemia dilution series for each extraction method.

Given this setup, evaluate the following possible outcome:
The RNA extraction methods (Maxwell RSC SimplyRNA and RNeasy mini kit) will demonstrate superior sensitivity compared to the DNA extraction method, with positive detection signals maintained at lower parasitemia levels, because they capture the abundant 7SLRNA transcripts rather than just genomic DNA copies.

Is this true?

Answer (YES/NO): NO